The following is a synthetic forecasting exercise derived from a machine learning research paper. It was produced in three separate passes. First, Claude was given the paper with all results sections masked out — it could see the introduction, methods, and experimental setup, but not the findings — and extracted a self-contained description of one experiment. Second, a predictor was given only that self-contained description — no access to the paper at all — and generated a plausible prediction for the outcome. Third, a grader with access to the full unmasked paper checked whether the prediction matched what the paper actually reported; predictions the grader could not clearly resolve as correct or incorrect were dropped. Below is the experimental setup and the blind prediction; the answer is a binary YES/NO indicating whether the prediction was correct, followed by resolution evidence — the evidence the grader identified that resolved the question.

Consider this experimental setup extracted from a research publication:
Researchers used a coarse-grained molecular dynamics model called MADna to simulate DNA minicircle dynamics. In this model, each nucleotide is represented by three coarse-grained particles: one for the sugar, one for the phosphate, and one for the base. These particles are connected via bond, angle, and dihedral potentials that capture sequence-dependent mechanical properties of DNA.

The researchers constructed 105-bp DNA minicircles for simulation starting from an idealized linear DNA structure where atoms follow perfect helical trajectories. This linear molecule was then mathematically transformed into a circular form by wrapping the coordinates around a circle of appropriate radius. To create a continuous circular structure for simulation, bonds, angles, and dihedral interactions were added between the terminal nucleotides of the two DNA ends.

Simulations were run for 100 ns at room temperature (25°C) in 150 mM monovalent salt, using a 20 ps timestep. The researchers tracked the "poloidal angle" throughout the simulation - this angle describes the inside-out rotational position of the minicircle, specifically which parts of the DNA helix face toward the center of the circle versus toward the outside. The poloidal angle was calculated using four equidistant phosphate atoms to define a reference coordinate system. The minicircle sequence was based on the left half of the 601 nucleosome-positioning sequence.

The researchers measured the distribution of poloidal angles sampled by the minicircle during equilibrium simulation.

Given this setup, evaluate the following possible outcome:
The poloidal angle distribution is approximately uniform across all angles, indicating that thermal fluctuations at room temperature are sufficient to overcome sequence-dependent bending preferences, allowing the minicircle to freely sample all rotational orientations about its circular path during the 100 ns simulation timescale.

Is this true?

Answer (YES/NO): NO